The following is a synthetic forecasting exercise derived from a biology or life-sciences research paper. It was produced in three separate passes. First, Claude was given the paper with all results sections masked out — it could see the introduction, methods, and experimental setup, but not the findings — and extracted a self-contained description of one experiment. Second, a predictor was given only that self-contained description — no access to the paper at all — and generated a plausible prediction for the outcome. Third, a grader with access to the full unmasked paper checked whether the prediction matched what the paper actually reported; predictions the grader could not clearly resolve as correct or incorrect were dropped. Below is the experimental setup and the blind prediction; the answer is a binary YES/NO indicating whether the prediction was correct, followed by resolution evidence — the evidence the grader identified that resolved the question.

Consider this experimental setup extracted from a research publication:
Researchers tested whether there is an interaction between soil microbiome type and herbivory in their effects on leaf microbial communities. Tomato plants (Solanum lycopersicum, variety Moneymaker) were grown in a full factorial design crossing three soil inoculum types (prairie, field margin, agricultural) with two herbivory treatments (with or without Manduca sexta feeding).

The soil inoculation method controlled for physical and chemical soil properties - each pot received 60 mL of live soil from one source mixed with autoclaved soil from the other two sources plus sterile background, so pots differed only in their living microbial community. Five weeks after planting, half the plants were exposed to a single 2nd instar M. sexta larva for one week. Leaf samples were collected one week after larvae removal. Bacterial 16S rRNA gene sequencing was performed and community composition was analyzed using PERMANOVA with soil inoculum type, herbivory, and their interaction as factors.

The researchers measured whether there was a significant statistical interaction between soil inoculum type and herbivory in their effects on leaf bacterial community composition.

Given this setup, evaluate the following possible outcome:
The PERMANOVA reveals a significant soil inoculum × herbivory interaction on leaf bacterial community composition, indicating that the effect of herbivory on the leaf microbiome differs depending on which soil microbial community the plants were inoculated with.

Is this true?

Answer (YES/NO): NO